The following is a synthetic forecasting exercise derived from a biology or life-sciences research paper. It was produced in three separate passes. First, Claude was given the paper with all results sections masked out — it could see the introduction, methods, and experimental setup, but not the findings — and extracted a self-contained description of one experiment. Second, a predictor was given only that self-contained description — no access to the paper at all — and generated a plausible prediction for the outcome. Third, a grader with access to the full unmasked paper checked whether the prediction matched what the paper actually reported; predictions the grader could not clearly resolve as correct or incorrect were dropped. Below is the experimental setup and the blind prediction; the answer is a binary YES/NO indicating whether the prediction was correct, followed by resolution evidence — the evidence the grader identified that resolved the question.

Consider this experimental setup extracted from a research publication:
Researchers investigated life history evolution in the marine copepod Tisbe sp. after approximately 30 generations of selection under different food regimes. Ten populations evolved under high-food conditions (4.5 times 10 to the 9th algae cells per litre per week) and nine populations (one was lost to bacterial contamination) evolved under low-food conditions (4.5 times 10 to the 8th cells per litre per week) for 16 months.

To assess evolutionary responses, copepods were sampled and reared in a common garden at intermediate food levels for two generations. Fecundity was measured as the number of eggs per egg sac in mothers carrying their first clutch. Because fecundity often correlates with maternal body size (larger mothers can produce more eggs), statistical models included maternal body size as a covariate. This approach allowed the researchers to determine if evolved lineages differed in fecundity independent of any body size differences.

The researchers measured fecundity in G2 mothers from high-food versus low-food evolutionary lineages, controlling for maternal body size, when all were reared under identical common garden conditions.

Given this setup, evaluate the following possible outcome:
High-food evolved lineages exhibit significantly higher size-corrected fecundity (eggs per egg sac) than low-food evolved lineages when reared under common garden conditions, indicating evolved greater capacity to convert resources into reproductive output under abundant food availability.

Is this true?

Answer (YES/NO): NO